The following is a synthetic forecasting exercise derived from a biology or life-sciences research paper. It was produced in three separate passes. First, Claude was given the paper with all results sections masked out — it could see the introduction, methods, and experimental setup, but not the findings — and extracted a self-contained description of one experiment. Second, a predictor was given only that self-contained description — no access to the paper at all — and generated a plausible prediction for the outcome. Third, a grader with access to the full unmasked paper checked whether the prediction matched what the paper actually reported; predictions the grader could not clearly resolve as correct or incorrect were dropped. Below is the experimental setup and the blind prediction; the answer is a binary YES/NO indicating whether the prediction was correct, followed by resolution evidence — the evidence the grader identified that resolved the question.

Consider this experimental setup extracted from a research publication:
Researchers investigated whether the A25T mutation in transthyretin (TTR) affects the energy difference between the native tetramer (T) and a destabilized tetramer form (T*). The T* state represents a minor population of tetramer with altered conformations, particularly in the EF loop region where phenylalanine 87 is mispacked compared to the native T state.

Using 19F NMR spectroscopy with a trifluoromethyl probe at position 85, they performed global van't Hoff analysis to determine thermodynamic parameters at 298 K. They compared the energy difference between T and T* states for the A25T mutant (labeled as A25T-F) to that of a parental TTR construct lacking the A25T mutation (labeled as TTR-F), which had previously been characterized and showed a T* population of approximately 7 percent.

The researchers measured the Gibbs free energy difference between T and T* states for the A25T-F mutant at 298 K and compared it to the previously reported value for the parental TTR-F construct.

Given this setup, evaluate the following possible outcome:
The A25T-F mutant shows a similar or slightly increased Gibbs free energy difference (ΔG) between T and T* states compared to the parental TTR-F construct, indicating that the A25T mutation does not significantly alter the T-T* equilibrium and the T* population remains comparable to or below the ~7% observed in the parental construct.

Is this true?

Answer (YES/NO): YES